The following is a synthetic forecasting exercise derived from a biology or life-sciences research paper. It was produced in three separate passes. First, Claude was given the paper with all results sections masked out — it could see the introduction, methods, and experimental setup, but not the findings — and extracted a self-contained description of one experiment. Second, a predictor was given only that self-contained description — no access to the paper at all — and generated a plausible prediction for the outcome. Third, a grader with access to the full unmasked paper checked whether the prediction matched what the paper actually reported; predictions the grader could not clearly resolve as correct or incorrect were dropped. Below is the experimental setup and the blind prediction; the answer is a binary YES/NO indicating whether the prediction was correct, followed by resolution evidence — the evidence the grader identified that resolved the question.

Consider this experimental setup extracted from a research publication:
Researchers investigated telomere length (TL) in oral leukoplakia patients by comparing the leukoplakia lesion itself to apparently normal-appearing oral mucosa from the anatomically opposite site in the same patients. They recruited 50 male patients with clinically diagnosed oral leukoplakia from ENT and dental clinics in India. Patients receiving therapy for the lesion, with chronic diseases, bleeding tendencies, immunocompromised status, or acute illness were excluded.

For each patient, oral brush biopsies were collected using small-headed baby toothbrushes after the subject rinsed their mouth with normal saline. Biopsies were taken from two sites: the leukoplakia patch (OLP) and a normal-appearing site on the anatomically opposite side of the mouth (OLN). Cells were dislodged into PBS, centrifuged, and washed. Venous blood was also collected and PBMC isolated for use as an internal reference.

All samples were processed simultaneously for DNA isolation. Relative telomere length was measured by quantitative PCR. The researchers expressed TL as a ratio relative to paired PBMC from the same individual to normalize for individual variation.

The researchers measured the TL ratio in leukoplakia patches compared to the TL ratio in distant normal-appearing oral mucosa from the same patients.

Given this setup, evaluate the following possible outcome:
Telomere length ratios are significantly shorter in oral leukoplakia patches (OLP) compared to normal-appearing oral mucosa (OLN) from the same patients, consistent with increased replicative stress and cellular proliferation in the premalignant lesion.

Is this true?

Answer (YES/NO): NO